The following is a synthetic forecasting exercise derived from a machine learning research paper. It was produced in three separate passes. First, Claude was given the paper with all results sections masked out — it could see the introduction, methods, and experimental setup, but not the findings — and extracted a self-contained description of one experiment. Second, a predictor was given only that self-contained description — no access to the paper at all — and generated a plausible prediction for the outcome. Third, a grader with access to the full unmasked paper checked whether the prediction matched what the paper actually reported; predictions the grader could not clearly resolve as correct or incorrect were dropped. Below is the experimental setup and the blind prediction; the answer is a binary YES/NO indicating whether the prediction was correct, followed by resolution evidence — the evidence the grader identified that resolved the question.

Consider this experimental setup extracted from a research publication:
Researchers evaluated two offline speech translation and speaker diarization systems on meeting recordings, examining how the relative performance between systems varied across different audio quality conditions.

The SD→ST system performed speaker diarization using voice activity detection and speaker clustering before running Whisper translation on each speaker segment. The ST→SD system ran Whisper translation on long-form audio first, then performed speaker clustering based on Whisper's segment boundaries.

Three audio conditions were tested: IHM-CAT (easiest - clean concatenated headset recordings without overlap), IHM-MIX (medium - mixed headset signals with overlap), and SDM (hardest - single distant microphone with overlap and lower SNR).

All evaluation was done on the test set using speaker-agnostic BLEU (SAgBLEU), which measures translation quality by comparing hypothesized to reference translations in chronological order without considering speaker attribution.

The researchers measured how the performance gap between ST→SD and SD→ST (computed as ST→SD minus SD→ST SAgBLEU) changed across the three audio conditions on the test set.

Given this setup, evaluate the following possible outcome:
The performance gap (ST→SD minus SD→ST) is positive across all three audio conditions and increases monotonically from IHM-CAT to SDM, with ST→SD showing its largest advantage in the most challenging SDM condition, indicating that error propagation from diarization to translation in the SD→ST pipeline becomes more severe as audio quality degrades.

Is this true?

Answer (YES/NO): NO